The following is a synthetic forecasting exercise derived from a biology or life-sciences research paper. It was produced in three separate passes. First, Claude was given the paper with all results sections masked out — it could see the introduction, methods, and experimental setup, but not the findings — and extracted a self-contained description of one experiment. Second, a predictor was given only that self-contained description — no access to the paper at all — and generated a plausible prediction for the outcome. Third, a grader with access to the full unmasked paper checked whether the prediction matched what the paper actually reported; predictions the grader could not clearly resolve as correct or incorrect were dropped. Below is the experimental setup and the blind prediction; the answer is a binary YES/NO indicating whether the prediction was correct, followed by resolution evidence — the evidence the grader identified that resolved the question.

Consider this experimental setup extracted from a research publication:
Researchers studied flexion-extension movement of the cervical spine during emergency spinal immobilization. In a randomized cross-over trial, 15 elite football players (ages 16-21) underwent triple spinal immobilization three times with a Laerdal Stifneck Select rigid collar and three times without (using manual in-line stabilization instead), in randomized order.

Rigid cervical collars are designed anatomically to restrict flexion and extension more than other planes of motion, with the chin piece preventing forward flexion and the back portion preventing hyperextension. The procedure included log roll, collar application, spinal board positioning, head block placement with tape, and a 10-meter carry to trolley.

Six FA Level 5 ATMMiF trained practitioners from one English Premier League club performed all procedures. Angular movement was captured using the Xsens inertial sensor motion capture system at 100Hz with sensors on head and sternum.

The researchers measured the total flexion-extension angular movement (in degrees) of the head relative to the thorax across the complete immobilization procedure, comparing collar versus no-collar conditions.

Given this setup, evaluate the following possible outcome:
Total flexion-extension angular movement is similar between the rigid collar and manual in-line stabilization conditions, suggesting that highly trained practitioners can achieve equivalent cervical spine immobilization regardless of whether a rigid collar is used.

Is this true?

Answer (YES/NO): YES